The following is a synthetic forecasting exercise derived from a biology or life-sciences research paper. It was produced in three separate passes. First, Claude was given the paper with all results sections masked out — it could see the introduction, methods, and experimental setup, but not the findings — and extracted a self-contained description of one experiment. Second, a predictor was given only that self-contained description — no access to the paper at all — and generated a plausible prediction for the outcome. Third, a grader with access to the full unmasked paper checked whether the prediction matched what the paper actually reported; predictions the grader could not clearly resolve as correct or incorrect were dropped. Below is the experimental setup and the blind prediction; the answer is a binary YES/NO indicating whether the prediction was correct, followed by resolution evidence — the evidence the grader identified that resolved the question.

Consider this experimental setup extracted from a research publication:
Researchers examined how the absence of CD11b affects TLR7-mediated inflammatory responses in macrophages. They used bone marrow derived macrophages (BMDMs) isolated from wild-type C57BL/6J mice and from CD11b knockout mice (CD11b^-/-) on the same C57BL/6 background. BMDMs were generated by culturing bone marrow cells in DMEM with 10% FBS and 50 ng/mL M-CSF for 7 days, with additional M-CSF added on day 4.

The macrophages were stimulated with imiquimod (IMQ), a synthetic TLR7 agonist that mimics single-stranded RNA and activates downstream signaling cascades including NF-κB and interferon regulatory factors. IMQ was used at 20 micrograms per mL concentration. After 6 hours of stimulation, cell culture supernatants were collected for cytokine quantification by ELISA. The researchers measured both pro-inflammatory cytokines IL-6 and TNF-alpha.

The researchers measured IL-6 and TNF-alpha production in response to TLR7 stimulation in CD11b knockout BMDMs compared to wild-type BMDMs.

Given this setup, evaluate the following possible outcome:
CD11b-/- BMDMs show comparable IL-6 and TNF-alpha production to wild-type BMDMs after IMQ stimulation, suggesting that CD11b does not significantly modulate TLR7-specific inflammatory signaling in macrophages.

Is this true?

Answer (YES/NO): NO